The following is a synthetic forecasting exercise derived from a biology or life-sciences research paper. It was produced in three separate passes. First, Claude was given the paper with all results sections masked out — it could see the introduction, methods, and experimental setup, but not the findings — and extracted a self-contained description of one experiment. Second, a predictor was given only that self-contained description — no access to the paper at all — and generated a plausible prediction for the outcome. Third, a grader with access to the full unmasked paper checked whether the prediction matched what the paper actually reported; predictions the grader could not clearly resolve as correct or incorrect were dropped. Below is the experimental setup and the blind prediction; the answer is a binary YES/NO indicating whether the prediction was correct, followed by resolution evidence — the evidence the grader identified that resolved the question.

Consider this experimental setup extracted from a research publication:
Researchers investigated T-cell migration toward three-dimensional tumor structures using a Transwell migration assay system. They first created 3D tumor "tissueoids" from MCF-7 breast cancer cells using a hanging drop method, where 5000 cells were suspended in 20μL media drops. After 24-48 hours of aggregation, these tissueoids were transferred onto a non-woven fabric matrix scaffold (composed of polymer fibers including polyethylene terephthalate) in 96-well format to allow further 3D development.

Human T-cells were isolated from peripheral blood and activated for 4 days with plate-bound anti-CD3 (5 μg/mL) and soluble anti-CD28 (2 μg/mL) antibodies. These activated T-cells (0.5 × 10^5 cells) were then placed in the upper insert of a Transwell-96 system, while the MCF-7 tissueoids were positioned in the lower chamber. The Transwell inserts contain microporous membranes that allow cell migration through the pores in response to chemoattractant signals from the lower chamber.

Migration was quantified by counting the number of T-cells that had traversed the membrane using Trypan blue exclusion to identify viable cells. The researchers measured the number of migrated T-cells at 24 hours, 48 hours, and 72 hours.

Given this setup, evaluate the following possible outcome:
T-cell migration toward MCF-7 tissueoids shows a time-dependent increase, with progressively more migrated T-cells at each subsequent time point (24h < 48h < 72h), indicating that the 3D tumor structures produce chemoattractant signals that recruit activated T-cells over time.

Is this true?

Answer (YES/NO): NO